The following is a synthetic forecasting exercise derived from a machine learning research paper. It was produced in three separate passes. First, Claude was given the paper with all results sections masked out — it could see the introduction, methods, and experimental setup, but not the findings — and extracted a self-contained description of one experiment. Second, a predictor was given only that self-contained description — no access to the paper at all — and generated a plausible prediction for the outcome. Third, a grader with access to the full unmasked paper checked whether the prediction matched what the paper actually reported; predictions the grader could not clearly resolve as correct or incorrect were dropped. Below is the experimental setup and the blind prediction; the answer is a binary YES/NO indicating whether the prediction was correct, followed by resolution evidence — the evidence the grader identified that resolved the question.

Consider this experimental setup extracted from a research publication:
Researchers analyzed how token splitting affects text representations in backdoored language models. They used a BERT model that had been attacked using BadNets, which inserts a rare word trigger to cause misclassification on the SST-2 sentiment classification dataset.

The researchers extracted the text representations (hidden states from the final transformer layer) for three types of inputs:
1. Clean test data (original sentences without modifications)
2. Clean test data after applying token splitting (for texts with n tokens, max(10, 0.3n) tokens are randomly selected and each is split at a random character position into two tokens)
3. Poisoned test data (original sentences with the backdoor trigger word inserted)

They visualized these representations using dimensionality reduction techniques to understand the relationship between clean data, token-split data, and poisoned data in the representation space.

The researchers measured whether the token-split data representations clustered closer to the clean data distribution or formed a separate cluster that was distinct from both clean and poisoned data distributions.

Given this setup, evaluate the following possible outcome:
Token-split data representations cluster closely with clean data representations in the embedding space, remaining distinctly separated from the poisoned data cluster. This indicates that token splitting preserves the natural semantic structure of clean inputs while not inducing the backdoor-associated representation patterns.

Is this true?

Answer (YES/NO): NO